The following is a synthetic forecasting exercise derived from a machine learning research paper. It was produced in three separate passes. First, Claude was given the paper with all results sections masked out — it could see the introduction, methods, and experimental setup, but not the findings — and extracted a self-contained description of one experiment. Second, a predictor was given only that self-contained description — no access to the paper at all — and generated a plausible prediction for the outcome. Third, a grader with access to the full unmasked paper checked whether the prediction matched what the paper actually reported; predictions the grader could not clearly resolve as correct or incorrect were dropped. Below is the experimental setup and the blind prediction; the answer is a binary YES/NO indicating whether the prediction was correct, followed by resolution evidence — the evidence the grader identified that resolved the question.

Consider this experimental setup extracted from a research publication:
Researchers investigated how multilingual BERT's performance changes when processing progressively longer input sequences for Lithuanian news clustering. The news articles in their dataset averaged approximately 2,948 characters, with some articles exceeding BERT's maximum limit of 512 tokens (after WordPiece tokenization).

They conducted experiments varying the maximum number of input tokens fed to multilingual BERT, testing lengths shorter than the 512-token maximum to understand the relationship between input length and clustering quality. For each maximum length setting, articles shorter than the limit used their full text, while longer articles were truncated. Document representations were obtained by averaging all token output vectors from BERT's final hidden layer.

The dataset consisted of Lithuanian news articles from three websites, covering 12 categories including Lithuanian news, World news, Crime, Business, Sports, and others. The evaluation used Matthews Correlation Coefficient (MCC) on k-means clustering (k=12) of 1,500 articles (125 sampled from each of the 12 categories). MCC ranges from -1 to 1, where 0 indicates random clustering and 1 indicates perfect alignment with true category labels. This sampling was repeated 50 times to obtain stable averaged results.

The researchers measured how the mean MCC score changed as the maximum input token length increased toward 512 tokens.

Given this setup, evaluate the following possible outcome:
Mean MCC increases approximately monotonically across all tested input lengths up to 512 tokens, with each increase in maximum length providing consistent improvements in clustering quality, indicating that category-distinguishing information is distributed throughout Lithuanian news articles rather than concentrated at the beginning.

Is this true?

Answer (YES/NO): NO